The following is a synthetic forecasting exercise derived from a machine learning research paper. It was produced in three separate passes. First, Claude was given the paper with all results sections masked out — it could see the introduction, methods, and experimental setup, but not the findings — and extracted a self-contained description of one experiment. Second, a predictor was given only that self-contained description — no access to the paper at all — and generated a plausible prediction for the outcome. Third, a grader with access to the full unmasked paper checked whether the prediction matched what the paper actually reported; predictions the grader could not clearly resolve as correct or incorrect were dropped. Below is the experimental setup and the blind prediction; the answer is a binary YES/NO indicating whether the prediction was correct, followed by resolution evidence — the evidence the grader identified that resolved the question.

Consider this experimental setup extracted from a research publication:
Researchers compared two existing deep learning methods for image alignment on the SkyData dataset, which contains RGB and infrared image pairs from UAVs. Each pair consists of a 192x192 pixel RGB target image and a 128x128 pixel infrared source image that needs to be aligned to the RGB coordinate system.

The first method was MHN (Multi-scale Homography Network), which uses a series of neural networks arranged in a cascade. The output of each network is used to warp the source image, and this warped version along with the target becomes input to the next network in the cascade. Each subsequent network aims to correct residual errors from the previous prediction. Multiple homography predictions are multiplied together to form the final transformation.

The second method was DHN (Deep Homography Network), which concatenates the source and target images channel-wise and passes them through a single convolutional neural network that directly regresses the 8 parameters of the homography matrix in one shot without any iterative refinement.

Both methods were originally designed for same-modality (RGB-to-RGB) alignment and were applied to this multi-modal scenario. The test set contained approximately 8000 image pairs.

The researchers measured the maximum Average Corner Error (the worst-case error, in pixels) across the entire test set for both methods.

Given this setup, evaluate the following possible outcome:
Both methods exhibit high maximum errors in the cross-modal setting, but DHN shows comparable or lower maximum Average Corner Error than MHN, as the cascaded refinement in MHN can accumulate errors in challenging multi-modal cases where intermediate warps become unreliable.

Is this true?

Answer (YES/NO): NO